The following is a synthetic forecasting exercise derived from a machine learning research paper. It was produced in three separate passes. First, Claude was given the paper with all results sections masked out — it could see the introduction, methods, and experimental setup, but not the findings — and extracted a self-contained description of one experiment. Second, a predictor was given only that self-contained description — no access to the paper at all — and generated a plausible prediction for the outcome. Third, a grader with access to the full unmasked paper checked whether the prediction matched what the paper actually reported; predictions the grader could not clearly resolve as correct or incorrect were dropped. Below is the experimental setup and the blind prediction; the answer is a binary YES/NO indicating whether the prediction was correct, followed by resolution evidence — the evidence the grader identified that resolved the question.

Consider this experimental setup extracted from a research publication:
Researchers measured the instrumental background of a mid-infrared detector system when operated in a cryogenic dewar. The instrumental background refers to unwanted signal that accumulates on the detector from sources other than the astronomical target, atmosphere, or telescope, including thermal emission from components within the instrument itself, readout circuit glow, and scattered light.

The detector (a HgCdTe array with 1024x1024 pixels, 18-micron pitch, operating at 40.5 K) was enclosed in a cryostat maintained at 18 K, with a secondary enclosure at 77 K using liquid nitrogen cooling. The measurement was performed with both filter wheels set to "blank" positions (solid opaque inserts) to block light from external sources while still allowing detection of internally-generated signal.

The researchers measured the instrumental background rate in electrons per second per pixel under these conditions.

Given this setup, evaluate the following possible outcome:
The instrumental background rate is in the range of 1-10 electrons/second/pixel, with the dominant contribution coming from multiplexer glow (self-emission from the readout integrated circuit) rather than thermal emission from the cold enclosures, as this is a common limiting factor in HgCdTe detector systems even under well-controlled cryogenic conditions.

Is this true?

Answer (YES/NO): NO